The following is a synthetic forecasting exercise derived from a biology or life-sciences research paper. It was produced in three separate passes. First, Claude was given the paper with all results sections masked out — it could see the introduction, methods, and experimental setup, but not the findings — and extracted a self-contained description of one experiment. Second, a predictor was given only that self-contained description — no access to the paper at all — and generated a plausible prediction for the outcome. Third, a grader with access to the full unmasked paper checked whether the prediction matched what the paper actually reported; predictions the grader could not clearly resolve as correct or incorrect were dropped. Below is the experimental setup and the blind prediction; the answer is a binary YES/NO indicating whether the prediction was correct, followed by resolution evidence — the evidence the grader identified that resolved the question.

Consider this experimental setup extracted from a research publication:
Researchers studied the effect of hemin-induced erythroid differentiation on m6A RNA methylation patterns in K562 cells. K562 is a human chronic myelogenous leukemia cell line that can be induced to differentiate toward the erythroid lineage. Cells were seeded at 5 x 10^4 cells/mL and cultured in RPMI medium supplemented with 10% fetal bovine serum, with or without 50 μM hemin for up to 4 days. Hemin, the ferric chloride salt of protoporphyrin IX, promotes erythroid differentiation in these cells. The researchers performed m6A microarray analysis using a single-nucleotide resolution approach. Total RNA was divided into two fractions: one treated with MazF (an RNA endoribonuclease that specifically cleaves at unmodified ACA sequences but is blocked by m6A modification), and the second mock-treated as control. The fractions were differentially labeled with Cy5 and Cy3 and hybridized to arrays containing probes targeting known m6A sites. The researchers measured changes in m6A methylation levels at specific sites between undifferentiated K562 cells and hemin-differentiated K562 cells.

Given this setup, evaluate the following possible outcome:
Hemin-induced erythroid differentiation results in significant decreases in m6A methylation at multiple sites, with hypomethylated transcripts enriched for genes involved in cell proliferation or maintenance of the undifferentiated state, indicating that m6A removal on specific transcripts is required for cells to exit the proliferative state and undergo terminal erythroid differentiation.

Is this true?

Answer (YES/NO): NO